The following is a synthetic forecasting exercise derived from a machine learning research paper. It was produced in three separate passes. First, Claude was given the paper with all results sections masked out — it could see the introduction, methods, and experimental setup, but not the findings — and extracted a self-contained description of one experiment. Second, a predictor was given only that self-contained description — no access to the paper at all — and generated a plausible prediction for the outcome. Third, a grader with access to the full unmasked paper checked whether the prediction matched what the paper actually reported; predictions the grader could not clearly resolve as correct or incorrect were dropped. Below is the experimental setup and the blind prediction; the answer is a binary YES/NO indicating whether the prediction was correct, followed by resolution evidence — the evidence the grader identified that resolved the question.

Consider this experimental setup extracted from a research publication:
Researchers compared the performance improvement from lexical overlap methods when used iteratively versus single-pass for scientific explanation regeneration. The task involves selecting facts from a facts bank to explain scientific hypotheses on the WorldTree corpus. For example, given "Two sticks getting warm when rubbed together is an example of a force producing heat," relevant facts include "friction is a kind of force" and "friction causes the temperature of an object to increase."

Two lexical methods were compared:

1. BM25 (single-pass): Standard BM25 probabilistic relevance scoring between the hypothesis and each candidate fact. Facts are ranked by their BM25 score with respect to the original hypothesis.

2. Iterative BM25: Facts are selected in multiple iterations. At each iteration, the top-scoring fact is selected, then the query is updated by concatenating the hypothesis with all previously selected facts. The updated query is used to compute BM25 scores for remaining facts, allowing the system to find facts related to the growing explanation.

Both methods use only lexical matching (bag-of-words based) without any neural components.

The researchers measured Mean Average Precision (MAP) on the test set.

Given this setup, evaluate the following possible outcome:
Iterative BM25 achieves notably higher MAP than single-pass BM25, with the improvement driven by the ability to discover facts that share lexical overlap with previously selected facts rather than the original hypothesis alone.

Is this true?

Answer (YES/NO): YES